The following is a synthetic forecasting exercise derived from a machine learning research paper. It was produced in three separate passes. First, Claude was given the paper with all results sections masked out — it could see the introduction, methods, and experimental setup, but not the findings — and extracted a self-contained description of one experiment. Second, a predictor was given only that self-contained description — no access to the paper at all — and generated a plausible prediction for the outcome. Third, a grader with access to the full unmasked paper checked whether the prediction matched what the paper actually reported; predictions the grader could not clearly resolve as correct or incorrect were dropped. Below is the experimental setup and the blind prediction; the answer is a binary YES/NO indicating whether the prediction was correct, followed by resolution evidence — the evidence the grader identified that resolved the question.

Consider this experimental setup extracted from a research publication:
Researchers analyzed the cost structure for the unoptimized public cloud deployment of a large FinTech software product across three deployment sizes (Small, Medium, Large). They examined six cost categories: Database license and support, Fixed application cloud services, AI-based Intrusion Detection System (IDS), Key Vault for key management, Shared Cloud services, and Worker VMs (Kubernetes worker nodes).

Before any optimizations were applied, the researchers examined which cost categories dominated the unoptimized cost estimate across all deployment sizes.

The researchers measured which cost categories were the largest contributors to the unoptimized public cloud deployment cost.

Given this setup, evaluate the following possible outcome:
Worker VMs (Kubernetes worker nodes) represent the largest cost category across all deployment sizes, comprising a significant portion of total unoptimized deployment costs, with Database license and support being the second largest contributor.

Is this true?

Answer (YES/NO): NO